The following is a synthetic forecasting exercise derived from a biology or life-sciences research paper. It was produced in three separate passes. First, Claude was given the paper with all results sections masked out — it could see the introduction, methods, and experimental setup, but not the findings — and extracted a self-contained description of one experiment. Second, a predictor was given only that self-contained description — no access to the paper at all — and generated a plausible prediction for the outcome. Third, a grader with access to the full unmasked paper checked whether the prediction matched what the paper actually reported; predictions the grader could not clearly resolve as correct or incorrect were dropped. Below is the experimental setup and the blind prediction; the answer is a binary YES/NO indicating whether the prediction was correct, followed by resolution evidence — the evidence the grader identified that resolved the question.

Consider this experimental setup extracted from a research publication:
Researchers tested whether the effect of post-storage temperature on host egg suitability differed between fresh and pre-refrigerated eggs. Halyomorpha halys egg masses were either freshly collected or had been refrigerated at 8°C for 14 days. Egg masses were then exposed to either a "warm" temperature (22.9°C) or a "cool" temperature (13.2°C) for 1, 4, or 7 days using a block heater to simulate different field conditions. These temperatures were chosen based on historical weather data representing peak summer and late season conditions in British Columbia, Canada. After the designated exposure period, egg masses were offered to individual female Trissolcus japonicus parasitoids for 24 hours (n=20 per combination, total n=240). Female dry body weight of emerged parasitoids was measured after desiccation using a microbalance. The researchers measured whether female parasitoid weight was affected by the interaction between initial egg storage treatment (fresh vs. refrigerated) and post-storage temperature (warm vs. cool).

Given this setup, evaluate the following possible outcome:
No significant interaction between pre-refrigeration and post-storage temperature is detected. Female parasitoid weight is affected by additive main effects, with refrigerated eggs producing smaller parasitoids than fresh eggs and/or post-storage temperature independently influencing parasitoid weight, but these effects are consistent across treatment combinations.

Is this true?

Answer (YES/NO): NO